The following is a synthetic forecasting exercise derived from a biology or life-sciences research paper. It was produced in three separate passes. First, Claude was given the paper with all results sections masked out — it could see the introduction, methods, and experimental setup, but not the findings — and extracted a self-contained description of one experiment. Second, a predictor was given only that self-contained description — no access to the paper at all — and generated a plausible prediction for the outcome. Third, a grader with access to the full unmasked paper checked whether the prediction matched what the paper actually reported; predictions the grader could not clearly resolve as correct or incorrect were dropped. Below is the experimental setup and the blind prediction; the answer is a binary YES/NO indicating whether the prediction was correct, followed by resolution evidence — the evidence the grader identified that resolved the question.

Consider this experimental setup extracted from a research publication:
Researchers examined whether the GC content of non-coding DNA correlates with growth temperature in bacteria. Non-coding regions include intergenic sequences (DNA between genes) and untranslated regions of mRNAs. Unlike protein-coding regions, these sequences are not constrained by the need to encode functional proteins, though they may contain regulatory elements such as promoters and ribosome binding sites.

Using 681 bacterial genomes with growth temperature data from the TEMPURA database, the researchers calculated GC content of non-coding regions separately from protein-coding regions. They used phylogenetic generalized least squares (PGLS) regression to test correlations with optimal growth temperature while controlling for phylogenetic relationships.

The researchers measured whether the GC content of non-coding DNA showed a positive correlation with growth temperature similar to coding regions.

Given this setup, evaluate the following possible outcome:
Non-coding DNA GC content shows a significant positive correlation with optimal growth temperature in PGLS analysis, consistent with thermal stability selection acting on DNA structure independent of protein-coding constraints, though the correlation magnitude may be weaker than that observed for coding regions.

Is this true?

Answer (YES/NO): YES